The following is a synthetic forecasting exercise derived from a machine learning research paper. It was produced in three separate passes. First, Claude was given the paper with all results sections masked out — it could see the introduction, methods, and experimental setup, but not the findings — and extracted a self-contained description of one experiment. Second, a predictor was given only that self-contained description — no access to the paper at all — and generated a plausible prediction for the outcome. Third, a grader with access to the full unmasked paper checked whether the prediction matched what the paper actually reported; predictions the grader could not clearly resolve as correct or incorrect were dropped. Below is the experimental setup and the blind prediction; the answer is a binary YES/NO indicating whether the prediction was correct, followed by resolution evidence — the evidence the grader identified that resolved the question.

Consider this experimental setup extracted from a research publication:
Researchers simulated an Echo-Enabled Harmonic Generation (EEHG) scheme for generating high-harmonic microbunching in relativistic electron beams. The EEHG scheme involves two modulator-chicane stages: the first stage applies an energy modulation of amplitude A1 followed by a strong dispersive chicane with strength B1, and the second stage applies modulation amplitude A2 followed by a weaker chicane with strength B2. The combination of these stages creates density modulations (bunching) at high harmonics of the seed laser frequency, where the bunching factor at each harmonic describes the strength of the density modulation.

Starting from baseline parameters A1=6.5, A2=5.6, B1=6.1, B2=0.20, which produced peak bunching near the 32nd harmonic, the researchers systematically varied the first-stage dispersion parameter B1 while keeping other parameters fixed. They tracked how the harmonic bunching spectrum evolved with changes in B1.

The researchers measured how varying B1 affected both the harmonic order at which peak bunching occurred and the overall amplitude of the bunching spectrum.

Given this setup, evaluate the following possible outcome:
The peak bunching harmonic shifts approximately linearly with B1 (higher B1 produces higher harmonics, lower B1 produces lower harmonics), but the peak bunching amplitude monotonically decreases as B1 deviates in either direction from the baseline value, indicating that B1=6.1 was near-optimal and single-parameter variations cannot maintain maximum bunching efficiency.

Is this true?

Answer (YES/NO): NO